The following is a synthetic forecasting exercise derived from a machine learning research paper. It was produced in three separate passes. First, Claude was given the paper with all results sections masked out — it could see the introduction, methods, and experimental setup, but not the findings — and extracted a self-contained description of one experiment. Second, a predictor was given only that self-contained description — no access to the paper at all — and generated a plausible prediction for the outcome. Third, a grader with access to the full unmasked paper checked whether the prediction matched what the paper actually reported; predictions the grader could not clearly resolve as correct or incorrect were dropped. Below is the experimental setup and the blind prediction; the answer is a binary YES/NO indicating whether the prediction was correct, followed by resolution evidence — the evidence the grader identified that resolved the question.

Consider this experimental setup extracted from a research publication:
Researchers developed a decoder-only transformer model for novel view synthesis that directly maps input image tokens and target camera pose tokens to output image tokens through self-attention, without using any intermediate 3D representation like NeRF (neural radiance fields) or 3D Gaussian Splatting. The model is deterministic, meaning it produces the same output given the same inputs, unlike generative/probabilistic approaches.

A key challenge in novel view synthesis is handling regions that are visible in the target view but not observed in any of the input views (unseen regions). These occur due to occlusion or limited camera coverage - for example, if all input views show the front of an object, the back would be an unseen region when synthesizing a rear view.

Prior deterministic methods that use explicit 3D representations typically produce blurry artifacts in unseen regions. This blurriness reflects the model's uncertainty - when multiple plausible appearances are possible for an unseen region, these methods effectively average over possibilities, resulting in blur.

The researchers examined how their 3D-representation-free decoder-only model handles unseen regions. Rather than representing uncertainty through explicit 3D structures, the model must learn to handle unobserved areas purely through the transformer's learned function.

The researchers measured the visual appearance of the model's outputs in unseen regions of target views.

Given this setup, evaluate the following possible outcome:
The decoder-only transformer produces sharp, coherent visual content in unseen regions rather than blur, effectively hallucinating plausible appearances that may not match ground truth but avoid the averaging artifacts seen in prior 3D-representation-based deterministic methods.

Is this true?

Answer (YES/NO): NO